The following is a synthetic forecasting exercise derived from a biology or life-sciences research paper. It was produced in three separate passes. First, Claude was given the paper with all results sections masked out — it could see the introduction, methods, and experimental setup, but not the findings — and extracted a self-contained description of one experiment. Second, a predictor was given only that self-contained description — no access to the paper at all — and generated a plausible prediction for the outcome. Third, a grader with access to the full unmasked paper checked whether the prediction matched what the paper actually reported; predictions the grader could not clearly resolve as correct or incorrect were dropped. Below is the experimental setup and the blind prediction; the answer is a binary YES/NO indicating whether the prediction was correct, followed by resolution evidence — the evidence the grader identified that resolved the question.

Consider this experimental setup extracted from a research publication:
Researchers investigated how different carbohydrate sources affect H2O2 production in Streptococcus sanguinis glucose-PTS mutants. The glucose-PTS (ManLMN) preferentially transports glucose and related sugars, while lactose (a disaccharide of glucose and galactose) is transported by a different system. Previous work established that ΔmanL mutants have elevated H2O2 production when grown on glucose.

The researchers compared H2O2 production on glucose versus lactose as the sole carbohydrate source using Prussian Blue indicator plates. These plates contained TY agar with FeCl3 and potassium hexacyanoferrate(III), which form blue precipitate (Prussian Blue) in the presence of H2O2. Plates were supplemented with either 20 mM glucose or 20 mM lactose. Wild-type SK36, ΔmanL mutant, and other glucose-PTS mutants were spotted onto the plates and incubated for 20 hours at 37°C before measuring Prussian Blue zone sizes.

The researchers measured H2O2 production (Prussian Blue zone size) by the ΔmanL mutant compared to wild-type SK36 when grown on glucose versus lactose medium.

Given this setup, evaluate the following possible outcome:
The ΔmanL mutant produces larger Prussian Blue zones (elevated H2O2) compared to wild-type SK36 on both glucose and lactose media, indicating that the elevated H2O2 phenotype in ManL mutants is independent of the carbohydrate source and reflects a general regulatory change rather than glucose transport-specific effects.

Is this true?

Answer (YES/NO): NO